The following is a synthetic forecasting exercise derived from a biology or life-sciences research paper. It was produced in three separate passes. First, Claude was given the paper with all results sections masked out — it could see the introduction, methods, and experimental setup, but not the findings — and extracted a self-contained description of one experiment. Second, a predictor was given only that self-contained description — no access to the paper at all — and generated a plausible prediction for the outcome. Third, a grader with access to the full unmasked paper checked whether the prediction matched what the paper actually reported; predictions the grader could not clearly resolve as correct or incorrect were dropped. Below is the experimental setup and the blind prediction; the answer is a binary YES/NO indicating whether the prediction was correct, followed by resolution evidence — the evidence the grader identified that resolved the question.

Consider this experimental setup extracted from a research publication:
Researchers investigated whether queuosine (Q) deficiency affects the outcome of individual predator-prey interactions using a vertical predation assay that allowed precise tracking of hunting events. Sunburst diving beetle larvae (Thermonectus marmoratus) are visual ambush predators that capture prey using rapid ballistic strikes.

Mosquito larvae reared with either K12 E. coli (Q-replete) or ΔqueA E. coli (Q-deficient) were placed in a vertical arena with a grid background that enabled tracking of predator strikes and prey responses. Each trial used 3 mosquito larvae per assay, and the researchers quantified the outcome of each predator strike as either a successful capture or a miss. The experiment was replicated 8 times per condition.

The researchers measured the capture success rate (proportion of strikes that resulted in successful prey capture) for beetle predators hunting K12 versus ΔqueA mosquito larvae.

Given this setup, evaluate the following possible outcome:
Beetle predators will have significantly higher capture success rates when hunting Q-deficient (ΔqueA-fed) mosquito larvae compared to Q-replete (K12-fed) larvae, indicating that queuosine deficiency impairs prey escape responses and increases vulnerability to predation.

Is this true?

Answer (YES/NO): YES